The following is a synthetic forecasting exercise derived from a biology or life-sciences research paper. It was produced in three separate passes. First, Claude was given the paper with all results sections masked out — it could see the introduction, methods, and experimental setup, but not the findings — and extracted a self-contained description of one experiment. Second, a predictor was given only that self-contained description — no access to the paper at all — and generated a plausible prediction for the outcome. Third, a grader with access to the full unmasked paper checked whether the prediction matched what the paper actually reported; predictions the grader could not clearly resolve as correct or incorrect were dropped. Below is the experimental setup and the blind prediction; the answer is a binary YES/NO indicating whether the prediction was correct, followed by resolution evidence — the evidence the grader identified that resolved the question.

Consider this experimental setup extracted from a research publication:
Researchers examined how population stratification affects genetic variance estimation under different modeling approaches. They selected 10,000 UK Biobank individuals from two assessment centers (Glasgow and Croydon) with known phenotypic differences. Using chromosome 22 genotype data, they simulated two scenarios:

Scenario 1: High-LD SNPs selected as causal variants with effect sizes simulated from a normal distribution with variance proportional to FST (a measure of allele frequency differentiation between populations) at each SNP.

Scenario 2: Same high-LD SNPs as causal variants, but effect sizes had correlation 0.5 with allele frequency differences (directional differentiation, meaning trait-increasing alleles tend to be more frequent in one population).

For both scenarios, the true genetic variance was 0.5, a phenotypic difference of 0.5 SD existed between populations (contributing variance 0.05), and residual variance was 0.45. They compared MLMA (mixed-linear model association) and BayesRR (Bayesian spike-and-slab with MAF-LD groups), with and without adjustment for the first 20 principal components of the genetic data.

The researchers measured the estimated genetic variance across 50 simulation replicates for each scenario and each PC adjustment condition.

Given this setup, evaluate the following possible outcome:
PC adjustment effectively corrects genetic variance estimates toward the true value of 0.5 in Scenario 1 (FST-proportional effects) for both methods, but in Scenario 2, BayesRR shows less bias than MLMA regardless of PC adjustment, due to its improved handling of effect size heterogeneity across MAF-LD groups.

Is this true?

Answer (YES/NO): NO